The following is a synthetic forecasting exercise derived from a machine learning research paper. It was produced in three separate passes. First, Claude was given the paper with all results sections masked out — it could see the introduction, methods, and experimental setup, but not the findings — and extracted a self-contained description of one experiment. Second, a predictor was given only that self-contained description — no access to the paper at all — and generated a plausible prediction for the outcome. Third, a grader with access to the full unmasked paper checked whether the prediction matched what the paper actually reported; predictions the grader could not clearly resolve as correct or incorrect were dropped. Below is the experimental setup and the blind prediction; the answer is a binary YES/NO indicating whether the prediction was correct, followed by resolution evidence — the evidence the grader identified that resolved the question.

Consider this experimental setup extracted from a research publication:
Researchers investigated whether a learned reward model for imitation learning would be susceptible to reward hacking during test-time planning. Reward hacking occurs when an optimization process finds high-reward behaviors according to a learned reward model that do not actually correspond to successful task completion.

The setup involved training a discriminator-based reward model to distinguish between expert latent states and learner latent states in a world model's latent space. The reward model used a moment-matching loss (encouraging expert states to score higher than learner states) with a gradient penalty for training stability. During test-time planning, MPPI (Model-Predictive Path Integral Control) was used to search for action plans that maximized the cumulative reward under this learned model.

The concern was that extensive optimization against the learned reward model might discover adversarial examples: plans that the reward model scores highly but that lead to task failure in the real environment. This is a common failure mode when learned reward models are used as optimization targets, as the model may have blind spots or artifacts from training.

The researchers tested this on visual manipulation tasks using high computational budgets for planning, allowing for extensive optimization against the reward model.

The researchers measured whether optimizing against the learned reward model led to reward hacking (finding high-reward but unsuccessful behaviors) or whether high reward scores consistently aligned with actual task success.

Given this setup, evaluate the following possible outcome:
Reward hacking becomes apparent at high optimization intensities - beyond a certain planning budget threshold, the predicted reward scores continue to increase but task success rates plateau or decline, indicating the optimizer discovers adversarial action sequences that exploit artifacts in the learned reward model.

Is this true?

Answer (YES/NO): NO